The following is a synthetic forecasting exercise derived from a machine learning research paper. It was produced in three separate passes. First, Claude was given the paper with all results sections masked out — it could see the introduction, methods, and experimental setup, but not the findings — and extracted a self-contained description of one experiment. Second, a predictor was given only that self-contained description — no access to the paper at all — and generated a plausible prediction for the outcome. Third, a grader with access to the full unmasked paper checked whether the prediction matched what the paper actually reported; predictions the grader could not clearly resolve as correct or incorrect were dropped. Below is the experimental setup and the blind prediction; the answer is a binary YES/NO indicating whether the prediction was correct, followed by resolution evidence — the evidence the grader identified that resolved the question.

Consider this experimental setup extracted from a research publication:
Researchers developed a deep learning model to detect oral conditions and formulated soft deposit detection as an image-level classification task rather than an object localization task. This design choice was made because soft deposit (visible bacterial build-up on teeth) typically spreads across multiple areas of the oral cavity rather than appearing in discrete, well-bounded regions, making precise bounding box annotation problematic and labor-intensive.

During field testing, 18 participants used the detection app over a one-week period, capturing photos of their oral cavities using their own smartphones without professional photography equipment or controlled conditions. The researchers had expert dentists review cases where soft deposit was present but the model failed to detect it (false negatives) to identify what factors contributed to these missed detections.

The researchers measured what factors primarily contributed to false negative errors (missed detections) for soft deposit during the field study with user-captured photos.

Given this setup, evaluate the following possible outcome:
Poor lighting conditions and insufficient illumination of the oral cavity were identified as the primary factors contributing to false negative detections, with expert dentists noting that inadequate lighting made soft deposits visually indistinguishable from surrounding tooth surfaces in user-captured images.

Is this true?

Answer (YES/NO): NO